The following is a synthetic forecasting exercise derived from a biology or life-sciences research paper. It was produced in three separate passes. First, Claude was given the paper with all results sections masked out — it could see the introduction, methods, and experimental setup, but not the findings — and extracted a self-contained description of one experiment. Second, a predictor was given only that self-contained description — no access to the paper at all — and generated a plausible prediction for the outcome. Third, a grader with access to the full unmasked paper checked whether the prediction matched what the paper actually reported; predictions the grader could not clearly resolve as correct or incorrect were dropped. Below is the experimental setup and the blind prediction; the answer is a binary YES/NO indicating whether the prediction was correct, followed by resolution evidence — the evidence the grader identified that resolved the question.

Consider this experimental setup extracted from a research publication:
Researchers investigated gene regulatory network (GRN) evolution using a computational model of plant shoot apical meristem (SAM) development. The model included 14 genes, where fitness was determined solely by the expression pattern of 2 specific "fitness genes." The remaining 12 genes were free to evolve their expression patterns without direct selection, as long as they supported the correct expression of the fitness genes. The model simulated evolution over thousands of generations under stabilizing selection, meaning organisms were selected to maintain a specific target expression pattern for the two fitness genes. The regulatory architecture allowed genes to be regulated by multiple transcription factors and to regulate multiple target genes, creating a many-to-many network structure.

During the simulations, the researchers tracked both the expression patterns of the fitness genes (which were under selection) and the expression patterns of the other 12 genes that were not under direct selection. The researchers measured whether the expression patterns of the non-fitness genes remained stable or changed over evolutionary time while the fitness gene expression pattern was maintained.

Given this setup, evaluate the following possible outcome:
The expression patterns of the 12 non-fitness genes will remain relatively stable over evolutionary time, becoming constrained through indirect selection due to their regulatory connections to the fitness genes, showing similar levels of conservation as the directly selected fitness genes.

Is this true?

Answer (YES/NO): NO